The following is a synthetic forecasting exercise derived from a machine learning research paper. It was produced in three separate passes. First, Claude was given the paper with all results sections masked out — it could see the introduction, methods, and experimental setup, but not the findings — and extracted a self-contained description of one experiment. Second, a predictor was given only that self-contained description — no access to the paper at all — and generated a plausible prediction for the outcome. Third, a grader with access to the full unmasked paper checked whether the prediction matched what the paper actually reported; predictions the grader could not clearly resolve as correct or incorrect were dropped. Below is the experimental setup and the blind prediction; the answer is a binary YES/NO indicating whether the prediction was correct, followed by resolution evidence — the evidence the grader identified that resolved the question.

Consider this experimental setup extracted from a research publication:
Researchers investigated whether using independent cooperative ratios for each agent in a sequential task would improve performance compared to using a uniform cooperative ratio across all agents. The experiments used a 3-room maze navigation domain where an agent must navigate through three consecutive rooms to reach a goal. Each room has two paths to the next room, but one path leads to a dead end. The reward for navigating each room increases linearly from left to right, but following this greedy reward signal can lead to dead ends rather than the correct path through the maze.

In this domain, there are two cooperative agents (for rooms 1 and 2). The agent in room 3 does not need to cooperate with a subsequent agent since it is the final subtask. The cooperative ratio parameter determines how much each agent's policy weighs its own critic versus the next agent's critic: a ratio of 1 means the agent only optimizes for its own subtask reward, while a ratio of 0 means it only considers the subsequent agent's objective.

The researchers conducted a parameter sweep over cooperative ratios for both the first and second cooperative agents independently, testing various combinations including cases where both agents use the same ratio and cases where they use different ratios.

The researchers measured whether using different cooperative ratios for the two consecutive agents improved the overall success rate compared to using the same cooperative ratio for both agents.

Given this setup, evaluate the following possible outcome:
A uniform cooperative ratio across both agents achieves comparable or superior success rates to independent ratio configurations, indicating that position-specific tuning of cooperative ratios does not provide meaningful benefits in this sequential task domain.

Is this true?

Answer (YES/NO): NO